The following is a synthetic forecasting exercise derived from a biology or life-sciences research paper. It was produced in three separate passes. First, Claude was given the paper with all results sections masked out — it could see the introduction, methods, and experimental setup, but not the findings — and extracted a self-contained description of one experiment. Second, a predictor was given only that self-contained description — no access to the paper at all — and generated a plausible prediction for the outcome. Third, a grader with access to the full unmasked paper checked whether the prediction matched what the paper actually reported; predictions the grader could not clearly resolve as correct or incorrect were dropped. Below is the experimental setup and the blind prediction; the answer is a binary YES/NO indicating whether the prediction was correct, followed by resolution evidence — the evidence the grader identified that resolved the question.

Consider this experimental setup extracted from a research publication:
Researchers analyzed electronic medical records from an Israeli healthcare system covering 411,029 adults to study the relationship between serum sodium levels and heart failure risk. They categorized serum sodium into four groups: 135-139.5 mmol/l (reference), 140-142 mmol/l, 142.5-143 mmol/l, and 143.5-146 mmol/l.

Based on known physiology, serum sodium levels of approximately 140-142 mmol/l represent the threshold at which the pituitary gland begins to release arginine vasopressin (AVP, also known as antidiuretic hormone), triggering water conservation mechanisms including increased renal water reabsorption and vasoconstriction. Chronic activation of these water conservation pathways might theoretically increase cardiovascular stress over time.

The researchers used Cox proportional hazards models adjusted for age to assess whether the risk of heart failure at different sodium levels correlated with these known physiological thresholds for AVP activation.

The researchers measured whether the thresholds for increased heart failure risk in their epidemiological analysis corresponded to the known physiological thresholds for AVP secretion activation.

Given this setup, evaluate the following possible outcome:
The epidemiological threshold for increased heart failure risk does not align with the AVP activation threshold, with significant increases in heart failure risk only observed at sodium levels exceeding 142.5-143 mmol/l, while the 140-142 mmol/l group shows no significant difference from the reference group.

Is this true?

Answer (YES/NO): NO